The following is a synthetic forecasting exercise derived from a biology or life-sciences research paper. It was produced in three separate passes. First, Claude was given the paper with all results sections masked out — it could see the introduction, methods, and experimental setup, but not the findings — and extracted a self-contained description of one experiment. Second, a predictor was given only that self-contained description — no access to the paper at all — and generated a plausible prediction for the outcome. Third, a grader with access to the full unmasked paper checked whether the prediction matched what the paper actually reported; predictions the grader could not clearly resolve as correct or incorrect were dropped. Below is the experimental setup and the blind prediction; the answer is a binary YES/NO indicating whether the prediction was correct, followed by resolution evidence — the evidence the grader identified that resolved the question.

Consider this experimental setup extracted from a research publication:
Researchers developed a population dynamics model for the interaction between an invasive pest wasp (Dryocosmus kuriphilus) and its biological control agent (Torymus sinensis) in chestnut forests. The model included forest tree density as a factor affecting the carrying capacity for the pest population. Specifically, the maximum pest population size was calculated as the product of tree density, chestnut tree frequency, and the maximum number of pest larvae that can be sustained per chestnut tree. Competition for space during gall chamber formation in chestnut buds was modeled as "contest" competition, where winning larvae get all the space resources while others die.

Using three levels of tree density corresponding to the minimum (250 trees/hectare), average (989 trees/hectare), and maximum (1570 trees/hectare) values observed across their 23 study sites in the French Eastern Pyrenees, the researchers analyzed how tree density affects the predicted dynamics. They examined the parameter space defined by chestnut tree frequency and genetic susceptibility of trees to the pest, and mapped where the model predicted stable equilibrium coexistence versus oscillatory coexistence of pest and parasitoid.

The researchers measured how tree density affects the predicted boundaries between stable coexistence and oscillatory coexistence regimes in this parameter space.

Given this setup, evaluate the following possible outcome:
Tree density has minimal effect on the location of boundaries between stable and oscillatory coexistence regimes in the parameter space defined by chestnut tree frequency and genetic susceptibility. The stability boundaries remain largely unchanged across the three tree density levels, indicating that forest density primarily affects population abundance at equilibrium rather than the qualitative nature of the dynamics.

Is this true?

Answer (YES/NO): NO